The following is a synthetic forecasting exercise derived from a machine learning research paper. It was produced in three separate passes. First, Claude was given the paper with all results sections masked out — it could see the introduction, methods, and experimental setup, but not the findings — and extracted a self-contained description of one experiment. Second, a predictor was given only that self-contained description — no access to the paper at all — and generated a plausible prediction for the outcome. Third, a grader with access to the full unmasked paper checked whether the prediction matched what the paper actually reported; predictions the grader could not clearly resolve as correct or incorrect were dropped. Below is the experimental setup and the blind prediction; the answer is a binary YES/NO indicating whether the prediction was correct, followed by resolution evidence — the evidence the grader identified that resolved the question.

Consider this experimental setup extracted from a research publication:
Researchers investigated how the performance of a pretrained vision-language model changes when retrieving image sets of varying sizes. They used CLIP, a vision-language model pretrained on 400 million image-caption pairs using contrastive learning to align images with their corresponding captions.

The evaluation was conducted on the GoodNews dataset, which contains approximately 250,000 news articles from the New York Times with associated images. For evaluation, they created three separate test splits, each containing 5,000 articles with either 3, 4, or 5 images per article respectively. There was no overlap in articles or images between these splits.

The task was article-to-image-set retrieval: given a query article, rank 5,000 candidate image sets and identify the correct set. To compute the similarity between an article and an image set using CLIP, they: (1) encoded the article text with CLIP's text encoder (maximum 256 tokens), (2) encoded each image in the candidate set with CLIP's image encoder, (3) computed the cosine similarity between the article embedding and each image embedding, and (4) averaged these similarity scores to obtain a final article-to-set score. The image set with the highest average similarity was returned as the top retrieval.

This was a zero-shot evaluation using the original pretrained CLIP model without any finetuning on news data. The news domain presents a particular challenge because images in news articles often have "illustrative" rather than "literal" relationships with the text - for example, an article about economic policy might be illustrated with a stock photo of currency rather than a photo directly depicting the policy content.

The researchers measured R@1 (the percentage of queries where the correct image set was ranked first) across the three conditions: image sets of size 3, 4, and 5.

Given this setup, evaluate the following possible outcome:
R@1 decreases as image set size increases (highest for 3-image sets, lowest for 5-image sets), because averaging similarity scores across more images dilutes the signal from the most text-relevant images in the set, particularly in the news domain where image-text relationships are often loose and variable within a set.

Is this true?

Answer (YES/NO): YES